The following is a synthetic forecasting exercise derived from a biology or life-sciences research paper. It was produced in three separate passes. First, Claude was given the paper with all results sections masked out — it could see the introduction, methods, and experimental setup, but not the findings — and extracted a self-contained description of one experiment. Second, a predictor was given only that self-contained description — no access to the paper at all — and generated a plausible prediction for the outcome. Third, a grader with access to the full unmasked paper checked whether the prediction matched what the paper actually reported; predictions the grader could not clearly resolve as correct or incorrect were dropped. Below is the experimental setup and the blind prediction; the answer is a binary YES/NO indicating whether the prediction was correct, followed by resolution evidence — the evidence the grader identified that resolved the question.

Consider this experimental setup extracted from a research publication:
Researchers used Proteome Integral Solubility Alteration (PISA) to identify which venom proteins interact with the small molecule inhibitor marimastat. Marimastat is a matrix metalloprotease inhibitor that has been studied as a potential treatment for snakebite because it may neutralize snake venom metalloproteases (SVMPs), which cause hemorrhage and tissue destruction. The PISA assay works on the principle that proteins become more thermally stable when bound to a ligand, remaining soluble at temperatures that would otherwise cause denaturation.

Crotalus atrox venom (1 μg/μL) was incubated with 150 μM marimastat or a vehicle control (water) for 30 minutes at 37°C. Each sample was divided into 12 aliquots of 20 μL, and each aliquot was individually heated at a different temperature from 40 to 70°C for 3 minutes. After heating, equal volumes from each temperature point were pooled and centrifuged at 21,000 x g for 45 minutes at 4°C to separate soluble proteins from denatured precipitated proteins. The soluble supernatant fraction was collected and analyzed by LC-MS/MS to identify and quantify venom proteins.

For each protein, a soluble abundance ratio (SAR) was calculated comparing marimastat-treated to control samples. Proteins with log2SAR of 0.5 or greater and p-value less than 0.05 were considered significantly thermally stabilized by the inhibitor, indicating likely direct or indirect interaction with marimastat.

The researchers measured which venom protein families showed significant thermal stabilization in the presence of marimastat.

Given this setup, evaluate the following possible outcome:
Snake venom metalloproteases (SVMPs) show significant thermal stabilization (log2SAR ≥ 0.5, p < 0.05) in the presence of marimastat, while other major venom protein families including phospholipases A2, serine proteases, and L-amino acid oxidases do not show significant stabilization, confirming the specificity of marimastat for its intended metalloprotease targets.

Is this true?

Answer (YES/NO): NO